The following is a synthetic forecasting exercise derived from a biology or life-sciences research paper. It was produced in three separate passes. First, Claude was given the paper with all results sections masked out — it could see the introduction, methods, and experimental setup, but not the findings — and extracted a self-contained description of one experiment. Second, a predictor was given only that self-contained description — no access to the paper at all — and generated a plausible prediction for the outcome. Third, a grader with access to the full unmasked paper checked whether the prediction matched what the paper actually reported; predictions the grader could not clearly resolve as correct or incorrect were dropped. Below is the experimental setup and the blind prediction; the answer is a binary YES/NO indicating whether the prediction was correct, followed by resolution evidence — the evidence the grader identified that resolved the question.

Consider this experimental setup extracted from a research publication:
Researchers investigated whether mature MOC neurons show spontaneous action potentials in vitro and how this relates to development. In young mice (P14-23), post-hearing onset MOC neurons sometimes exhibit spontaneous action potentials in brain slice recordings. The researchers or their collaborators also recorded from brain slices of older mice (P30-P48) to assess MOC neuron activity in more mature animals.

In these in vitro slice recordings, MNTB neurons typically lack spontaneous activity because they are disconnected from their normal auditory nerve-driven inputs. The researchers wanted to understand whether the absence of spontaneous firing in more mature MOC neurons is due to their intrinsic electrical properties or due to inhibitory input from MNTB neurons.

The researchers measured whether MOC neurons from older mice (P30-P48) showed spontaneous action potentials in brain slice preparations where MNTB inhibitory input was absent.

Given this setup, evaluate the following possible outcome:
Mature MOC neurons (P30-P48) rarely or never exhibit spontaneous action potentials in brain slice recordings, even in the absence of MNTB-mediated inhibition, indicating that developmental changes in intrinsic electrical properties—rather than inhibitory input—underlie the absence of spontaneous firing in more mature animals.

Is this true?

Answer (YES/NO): YES